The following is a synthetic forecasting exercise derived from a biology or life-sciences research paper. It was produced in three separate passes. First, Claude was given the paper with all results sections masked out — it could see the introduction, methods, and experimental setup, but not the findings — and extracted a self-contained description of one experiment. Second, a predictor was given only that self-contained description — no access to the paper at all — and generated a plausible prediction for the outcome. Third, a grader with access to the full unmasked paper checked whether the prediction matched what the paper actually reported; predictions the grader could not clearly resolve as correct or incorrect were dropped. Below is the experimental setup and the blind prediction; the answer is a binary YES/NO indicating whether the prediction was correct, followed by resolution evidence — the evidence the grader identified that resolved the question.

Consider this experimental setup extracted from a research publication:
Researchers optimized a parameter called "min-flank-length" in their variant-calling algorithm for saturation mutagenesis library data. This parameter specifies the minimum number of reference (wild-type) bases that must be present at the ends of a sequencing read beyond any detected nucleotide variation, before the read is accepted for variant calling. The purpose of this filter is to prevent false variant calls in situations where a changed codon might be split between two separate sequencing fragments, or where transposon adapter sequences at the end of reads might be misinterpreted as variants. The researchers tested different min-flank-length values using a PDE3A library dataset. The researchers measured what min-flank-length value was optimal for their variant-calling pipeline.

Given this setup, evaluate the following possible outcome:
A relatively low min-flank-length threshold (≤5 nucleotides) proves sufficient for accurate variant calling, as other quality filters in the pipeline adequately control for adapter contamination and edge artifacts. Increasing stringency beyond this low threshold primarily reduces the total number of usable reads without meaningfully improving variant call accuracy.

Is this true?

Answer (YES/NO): NO